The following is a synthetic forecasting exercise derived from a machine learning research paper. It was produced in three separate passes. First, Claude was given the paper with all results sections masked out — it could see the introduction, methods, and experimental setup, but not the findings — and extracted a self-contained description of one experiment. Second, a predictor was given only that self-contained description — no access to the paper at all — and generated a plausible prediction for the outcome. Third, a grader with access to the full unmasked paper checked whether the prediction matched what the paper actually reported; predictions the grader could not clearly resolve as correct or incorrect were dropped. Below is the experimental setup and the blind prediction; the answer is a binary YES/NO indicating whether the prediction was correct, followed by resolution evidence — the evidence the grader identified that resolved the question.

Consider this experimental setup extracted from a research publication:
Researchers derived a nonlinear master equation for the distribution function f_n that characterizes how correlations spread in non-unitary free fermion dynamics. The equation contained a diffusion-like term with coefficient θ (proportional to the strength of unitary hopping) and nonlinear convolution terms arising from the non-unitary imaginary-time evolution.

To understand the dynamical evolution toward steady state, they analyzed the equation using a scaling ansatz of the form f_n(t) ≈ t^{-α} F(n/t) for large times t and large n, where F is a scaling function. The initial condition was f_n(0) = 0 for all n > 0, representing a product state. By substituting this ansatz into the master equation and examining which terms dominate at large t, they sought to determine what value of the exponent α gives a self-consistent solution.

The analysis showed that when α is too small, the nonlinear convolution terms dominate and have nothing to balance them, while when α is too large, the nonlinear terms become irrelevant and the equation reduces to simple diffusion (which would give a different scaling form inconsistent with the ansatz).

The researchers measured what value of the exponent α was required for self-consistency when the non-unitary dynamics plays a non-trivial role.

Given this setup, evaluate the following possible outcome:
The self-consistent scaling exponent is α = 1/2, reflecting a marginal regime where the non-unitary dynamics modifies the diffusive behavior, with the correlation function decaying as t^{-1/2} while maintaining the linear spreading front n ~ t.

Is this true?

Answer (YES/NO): NO